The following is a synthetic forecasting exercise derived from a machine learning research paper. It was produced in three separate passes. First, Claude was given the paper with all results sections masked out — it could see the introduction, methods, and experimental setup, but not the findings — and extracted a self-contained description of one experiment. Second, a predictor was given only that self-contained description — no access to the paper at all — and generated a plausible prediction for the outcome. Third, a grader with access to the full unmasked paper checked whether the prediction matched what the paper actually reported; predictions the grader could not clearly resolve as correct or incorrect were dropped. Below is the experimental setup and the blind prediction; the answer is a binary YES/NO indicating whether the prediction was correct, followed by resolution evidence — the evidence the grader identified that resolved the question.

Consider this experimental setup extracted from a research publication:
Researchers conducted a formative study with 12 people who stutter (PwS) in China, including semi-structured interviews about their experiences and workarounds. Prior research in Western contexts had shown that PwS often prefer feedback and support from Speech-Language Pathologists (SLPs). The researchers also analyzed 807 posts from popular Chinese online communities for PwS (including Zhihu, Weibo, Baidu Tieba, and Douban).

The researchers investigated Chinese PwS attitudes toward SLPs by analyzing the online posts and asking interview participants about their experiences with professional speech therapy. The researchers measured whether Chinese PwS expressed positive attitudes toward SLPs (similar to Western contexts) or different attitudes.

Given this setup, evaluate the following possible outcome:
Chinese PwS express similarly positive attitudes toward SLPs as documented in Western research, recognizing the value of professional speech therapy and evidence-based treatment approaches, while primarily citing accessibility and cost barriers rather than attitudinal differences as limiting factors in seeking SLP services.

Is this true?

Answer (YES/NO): NO